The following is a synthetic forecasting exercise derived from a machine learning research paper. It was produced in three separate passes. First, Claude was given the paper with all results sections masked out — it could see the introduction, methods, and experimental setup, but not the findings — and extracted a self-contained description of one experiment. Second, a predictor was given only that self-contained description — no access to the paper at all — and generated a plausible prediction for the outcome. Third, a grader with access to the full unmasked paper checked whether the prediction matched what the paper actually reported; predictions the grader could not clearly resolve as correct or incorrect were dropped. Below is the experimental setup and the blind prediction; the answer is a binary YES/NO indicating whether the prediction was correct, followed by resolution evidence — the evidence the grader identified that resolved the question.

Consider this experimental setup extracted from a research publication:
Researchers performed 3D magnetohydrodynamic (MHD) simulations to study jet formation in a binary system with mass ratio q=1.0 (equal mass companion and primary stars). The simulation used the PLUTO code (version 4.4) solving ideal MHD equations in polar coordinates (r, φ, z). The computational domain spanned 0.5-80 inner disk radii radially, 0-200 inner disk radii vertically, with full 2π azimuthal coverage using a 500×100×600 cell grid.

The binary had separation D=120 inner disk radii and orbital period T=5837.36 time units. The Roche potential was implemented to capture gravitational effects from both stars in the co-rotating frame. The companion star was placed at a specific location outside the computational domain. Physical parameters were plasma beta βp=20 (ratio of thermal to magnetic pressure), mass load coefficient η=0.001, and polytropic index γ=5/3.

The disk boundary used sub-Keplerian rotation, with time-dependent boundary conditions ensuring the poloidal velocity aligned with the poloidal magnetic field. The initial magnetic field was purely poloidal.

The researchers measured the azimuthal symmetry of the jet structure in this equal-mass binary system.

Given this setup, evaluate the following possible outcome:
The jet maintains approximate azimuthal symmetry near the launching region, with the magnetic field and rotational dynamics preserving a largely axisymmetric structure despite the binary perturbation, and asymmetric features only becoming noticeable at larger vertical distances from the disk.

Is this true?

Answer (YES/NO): NO